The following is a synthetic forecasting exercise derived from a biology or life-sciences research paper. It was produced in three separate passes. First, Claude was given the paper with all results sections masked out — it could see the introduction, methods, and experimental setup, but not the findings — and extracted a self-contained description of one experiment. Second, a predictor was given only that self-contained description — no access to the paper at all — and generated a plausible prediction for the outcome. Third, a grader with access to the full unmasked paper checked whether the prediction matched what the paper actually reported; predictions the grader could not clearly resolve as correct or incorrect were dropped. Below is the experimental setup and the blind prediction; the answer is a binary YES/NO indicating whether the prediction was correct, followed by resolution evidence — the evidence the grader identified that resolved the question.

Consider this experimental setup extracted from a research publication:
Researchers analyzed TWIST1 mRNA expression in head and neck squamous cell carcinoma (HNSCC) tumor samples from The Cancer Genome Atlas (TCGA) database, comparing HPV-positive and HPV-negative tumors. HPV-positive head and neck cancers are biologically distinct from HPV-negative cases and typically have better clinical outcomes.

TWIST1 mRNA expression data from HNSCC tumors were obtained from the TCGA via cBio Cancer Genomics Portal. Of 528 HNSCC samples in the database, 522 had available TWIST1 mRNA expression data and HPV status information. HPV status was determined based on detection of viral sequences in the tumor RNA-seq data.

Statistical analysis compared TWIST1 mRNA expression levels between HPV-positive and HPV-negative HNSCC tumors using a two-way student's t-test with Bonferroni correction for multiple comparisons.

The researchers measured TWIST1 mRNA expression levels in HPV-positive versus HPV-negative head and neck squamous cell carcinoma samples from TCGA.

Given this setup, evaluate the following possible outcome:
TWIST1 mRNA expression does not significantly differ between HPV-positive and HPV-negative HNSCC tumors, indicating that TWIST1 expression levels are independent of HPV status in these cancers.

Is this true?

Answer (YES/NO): NO